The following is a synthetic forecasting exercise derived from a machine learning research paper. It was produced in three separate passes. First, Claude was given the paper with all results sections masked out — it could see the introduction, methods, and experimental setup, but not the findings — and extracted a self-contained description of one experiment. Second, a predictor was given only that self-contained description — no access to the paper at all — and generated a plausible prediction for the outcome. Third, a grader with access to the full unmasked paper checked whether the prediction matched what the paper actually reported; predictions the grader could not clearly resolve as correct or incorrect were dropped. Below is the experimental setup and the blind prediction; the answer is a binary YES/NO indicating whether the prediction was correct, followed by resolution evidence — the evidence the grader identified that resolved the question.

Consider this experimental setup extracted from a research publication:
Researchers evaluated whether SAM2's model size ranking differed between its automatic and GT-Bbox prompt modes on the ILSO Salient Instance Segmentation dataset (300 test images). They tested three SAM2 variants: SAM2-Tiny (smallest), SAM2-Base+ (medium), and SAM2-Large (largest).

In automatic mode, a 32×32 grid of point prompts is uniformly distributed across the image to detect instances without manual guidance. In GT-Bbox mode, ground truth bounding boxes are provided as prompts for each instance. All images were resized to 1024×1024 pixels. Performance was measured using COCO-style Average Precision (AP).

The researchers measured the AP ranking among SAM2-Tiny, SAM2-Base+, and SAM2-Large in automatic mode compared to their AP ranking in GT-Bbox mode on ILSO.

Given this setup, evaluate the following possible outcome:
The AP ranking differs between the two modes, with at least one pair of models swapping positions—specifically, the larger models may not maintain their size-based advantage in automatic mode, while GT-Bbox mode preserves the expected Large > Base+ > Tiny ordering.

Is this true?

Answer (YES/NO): YES